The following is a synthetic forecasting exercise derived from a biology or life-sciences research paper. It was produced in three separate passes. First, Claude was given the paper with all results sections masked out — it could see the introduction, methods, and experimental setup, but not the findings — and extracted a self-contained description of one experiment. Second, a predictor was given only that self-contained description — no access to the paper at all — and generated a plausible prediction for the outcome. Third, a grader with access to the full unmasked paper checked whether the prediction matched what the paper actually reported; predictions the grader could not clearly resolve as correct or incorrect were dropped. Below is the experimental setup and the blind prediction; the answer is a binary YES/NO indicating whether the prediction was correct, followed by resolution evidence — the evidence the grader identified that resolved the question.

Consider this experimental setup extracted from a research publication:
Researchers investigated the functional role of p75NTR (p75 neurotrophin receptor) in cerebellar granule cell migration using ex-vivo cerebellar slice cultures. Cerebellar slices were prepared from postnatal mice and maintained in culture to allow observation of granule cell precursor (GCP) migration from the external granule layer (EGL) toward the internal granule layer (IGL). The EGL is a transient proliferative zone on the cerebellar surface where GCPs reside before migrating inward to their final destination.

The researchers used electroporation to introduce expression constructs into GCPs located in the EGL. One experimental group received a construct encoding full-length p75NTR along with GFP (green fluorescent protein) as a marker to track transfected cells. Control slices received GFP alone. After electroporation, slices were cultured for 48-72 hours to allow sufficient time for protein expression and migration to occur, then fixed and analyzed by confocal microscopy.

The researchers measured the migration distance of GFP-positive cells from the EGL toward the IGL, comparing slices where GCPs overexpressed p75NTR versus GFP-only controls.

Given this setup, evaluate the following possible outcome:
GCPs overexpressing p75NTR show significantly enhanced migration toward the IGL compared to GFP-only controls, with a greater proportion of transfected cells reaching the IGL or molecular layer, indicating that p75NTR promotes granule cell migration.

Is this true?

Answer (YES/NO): NO